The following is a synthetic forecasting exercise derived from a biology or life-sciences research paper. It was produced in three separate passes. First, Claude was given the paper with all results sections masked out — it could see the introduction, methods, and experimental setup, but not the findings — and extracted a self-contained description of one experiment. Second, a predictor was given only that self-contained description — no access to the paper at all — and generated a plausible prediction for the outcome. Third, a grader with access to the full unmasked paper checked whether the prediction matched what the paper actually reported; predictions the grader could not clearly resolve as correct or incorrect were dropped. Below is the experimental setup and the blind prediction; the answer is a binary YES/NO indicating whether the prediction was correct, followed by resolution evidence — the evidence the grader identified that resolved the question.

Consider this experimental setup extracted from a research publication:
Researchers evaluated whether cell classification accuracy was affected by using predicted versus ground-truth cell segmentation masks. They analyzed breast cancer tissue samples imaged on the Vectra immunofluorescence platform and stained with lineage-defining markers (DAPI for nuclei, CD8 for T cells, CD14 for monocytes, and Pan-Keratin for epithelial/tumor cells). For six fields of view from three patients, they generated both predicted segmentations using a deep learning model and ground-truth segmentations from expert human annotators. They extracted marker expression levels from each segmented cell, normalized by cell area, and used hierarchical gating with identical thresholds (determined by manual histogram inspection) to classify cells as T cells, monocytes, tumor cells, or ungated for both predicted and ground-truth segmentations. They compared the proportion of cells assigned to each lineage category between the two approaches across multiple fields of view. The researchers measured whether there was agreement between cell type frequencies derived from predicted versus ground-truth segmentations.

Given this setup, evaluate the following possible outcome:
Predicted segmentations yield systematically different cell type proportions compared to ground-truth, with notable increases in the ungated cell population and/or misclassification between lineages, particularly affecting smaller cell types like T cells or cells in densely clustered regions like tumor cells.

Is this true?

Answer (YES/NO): NO